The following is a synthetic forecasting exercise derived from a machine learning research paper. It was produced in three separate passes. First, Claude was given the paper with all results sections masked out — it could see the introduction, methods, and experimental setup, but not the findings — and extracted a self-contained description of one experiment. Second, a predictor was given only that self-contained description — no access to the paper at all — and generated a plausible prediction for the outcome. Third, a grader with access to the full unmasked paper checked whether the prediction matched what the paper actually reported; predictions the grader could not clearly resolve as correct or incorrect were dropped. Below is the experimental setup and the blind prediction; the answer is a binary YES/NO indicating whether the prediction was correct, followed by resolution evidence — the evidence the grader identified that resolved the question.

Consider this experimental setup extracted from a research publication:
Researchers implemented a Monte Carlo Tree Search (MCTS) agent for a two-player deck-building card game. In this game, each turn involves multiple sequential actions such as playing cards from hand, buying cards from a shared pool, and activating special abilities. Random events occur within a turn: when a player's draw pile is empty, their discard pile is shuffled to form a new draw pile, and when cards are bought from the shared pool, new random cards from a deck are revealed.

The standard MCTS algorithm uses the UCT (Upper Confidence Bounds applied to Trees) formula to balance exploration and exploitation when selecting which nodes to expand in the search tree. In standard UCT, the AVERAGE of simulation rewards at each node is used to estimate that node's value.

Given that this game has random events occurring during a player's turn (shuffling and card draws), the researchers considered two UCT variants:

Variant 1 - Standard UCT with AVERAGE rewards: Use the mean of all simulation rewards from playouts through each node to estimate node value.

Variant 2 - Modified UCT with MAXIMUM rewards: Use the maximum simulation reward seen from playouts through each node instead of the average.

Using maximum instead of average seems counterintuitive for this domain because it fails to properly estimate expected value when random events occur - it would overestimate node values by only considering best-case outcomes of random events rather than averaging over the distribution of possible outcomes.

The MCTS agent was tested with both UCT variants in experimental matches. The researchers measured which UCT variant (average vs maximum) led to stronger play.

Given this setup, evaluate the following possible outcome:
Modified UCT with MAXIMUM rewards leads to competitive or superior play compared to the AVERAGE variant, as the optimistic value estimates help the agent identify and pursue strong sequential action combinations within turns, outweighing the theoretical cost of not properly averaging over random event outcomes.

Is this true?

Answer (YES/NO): YES